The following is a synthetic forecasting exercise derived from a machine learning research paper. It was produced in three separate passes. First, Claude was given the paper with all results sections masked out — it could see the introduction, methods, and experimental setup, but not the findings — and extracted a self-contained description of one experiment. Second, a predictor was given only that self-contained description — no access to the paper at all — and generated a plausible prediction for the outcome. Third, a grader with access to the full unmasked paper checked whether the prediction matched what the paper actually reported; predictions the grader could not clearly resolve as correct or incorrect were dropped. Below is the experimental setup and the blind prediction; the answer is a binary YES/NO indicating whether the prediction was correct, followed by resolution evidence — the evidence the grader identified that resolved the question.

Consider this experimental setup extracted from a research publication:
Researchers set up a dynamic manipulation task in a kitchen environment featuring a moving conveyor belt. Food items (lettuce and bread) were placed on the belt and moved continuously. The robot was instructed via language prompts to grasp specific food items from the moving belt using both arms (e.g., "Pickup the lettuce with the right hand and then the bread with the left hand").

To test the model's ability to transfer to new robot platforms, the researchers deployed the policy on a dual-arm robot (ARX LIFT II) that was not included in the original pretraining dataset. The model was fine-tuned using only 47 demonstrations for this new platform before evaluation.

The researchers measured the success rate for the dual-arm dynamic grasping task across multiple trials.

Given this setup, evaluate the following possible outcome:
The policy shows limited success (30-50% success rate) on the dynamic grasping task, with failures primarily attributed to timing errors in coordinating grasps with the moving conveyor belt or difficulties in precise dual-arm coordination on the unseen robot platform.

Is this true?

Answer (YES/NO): NO